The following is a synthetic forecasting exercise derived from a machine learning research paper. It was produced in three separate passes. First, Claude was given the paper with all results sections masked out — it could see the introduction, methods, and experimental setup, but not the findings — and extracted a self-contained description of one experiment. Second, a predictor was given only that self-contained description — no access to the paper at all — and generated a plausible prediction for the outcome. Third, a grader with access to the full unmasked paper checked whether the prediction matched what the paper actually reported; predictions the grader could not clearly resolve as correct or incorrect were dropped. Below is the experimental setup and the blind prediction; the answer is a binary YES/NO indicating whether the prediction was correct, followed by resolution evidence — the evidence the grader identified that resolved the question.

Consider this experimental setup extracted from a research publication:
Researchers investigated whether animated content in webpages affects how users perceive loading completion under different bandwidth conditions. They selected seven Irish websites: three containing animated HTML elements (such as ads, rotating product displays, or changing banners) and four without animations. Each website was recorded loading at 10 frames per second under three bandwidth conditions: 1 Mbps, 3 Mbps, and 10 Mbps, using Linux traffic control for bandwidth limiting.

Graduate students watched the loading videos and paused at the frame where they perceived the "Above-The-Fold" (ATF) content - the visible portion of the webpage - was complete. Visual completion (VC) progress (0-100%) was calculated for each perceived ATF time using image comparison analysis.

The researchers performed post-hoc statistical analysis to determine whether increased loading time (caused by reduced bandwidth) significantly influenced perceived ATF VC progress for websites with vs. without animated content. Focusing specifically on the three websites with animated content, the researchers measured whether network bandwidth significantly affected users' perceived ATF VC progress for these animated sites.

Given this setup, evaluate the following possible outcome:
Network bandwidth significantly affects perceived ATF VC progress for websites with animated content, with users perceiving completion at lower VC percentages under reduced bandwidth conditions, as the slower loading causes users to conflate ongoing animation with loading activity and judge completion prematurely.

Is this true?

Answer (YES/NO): NO